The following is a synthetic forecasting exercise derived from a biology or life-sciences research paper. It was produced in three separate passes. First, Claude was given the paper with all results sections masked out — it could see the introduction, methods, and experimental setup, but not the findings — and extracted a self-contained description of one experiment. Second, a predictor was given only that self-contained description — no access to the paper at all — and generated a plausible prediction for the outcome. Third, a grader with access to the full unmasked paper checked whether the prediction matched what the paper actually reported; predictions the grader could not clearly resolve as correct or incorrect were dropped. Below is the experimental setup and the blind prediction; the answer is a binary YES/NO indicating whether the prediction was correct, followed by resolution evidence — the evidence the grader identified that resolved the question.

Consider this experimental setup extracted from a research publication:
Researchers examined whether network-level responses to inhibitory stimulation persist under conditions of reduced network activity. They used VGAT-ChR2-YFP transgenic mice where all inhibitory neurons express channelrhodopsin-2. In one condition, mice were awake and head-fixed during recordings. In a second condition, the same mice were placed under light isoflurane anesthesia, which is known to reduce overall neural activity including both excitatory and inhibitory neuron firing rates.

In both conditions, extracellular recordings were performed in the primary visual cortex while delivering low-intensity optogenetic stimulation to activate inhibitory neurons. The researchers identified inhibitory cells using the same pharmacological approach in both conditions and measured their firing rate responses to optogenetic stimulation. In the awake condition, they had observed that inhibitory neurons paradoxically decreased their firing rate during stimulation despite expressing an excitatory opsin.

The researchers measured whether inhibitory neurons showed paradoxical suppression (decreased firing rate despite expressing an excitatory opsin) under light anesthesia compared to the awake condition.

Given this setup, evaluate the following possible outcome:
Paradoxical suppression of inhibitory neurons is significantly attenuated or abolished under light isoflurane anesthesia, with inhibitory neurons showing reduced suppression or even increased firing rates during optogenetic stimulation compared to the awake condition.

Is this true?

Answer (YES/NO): NO